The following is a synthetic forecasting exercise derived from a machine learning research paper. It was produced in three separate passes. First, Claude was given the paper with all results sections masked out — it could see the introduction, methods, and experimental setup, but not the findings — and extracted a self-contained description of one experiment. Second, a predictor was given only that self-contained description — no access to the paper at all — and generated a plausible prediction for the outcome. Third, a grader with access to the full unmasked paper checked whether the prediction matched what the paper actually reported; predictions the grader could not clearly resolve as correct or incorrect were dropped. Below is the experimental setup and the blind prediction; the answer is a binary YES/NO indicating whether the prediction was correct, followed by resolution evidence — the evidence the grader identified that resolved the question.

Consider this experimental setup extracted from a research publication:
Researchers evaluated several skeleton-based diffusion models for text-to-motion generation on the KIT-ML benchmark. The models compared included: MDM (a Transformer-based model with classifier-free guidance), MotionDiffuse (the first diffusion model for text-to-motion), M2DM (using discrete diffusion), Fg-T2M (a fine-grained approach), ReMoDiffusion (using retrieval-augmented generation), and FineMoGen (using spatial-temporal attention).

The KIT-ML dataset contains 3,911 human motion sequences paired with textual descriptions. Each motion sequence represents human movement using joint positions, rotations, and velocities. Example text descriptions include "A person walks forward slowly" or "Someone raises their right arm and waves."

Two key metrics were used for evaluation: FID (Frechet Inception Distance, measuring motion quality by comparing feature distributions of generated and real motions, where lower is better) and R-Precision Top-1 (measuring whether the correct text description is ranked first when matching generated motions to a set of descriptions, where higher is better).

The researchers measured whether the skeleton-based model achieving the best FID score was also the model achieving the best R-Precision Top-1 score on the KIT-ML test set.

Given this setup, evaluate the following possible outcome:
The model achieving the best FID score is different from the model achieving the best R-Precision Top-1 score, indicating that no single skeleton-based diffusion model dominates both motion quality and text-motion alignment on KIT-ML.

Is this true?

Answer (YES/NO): YES